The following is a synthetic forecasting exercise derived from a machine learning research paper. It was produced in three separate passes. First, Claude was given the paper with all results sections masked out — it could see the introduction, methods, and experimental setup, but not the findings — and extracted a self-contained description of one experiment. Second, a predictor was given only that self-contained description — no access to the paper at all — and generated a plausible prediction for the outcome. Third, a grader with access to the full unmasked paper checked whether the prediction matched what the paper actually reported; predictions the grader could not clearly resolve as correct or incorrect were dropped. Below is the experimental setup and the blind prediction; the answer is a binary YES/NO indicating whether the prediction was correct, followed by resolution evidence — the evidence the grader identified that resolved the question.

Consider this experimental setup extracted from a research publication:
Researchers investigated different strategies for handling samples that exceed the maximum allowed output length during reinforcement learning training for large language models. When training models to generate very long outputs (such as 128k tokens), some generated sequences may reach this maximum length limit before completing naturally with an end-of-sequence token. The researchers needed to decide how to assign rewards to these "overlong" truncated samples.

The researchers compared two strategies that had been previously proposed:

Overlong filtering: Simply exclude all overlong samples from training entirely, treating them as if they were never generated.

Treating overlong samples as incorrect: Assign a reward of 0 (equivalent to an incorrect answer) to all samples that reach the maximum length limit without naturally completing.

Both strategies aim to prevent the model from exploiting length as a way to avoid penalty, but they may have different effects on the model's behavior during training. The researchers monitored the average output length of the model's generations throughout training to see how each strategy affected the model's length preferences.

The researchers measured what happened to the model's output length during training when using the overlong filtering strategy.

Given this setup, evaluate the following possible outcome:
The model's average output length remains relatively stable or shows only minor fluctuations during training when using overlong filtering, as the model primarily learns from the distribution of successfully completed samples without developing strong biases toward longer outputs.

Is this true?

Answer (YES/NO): NO